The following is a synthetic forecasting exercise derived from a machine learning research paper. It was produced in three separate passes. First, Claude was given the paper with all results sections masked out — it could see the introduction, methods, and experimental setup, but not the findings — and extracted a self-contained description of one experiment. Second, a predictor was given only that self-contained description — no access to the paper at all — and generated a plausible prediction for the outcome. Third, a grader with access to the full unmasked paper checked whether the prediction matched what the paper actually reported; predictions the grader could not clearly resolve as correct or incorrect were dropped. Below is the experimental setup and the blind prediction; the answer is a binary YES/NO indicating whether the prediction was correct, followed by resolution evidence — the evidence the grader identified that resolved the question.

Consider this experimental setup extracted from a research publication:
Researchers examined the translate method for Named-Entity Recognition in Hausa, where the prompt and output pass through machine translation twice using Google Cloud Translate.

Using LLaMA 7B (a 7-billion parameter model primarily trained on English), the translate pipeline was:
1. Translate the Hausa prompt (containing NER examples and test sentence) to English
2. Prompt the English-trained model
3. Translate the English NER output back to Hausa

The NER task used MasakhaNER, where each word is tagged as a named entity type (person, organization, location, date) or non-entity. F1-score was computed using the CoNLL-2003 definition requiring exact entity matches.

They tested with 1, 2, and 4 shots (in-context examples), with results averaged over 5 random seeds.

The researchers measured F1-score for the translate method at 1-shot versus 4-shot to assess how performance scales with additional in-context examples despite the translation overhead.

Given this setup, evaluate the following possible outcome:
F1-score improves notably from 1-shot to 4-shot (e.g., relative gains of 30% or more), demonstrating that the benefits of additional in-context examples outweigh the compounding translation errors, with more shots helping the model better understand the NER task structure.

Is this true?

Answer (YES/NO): YES